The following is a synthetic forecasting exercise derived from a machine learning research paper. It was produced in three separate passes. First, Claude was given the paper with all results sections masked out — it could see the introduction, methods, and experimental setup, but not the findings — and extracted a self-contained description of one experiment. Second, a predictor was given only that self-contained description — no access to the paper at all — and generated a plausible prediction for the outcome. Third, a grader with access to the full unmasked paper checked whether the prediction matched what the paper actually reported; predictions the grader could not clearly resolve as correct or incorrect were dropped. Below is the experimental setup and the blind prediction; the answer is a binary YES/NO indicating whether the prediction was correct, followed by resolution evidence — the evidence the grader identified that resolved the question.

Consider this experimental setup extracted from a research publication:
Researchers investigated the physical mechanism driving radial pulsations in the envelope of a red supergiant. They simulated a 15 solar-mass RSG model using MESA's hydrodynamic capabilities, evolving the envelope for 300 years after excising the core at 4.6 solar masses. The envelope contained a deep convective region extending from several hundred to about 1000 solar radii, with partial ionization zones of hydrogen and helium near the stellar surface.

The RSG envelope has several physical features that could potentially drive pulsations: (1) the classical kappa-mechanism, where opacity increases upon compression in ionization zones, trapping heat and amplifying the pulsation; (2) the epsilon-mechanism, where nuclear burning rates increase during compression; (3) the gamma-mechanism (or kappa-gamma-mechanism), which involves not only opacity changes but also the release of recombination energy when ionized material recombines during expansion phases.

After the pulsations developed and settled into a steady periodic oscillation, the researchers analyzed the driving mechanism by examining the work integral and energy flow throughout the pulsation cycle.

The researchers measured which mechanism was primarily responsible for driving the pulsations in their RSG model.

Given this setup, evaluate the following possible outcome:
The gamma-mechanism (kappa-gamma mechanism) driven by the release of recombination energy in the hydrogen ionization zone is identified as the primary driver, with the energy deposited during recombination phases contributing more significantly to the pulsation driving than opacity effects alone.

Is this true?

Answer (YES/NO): NO